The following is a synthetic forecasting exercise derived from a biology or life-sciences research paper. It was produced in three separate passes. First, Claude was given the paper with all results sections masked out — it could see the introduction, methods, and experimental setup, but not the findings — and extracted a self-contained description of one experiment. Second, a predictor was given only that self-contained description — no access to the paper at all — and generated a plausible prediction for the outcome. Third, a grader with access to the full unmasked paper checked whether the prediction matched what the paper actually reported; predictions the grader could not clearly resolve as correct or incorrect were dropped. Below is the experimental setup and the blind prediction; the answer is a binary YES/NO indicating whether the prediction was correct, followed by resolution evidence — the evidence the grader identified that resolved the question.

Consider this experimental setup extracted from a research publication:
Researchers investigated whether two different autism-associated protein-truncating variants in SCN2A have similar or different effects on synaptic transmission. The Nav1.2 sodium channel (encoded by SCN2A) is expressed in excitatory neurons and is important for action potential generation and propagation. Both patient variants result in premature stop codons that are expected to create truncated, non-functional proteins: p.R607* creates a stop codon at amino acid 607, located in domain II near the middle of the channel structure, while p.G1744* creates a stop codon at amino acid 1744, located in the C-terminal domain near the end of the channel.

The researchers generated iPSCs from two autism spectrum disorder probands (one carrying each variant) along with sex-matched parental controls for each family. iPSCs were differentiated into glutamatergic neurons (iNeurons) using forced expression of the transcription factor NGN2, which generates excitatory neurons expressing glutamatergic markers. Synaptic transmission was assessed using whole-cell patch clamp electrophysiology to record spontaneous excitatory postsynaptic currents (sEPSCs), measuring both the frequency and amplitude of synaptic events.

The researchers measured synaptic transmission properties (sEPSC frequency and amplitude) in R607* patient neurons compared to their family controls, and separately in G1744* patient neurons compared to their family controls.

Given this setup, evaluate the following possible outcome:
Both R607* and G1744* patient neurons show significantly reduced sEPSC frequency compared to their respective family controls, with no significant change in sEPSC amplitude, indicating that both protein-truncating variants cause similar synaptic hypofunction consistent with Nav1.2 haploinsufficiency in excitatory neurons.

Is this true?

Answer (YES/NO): NO